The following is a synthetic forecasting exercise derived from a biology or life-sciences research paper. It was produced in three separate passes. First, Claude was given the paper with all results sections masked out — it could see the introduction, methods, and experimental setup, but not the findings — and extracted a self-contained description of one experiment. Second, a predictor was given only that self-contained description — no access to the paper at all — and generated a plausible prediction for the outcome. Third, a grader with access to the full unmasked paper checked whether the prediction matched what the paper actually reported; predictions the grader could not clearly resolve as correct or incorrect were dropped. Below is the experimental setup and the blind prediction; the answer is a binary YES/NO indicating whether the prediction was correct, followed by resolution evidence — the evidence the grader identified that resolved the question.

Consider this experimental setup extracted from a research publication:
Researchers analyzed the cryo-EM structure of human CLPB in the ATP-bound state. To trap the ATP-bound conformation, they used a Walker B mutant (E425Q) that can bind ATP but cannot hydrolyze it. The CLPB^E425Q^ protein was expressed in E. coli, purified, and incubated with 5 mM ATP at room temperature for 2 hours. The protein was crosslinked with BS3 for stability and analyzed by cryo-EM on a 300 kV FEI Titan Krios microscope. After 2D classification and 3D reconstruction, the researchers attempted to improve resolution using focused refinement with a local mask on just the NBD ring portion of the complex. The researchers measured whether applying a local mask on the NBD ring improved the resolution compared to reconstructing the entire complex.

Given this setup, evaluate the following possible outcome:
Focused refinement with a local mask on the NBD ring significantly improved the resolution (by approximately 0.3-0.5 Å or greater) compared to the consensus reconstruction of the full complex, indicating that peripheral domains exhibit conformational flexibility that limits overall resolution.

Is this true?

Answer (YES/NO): YES